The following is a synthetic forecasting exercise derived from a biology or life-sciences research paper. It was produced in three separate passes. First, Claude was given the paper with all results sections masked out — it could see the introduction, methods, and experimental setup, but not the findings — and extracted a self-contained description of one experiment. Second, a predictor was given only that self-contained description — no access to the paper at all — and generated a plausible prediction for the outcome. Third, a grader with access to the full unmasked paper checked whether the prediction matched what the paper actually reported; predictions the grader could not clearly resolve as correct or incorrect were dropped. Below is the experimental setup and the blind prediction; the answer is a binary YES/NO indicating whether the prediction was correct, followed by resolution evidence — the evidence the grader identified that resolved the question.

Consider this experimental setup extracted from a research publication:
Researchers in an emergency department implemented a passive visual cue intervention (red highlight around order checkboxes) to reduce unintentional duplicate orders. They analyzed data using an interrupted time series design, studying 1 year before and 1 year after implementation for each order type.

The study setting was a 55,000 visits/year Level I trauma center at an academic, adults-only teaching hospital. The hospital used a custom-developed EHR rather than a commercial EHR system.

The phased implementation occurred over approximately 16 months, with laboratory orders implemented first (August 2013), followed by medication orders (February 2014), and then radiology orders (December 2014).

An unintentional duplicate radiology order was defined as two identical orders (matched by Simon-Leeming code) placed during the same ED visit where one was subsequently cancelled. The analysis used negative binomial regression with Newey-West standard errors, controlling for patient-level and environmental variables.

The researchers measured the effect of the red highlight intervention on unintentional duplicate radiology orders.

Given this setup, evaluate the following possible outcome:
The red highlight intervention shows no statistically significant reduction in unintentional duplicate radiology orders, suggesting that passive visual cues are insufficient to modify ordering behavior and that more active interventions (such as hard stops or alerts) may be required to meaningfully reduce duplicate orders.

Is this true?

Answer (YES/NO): NO